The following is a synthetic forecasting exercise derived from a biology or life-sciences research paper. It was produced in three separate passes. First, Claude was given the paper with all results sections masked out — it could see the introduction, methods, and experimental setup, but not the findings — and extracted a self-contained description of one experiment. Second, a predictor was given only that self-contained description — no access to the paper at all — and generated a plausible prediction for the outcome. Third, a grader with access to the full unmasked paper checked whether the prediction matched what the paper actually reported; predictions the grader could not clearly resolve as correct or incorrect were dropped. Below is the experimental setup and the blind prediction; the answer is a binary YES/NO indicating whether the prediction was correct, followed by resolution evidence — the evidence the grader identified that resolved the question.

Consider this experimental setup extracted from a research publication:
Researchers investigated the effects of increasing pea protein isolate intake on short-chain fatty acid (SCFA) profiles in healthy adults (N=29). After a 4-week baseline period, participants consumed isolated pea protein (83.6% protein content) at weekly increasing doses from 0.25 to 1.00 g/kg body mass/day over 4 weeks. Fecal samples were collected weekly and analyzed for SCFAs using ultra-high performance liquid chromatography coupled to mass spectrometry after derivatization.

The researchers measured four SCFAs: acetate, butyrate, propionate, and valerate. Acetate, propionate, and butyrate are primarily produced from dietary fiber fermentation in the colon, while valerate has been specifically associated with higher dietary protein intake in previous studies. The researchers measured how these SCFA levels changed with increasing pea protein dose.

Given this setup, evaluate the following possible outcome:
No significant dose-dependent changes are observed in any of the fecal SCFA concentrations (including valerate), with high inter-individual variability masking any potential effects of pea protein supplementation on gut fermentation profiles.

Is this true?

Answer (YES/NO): NO